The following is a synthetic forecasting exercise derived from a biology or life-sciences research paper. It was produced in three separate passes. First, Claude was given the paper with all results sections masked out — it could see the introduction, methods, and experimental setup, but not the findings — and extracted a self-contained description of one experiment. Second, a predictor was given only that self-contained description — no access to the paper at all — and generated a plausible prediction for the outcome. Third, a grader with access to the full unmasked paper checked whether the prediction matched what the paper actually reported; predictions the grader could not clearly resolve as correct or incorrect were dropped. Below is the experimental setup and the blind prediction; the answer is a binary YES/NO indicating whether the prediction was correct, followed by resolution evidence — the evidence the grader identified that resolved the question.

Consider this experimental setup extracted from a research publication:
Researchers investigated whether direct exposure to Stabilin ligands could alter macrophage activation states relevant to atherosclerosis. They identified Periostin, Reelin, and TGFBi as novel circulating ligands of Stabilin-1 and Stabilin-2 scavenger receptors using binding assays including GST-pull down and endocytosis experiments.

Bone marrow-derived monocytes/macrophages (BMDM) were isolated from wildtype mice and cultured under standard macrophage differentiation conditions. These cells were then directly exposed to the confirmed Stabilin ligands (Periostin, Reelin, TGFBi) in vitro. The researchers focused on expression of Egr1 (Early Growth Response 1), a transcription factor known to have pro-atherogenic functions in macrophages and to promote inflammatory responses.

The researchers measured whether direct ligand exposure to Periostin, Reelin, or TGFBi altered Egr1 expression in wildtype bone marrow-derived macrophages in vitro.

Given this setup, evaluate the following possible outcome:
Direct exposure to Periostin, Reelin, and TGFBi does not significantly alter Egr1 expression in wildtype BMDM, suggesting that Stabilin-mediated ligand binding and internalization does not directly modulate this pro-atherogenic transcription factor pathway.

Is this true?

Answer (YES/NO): YES